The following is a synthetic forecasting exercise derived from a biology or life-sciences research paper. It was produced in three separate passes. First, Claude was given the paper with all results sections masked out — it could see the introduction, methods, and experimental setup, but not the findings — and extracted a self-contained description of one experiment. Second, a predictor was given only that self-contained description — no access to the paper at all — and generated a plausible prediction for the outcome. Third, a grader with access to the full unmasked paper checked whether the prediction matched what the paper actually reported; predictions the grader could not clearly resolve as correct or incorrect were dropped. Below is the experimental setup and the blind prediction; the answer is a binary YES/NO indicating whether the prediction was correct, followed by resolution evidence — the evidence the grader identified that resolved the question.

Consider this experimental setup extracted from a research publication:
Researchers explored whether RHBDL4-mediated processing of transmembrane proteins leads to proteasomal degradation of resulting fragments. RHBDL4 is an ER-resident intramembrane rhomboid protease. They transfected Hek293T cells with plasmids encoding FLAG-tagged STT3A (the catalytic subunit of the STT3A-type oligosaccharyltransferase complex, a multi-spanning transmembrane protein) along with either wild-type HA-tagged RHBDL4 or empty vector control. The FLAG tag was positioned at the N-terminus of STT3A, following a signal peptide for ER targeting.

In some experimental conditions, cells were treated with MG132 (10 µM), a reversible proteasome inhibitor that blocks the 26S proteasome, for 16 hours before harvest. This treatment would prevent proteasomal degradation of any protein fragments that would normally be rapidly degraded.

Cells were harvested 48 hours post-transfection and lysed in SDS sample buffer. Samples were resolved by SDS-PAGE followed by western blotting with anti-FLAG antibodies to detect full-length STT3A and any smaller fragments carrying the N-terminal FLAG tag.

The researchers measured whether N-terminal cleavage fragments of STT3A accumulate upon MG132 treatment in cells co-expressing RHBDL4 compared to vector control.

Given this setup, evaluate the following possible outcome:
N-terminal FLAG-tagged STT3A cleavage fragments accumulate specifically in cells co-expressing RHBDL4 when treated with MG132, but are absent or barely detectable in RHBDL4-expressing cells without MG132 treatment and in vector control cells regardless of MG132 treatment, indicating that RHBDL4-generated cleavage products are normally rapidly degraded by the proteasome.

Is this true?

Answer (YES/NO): YES